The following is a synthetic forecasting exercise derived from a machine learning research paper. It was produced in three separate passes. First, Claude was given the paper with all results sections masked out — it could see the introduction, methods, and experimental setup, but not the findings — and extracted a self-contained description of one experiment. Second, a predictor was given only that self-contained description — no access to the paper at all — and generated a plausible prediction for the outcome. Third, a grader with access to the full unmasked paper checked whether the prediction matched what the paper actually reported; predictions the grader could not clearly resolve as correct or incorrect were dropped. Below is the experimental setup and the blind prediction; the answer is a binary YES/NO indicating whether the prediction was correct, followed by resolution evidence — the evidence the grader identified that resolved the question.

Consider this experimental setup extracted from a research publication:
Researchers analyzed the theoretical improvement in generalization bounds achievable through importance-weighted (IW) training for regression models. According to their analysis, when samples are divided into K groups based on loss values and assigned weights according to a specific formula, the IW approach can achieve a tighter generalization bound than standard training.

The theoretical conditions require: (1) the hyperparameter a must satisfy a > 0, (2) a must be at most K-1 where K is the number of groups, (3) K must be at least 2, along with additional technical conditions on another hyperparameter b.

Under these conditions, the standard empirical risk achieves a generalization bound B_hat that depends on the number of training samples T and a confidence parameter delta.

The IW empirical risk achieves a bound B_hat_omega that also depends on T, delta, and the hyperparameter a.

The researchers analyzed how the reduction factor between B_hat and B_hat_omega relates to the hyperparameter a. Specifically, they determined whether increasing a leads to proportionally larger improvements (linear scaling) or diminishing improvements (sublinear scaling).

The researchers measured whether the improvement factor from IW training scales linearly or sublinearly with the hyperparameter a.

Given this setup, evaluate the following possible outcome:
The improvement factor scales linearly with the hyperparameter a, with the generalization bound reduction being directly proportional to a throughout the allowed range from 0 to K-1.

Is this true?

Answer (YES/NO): NO